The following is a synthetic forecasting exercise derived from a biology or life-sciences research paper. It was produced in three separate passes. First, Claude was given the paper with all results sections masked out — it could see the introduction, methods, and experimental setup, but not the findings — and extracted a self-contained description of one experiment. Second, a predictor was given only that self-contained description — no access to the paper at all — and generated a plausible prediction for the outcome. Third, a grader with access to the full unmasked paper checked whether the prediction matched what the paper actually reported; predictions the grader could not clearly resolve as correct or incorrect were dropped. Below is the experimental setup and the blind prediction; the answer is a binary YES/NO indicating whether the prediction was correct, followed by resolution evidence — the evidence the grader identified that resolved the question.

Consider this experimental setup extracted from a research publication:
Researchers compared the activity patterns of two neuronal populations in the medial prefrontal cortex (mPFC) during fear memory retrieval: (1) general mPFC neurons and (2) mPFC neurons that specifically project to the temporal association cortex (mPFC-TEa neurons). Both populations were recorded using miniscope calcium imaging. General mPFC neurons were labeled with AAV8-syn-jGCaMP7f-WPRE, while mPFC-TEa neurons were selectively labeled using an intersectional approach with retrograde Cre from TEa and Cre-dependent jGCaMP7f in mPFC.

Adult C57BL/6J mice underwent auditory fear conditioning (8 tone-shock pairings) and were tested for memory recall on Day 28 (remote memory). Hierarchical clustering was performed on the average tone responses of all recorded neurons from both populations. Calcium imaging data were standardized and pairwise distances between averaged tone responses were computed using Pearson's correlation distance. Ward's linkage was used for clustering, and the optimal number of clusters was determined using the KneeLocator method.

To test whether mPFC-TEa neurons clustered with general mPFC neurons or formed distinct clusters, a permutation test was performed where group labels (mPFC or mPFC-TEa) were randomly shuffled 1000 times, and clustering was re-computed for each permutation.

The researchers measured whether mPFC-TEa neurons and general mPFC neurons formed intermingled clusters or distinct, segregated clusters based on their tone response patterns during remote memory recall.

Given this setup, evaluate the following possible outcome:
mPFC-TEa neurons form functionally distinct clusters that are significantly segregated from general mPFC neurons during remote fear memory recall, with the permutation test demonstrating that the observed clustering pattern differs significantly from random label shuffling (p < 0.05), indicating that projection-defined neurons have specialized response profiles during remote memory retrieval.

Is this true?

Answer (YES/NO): NO